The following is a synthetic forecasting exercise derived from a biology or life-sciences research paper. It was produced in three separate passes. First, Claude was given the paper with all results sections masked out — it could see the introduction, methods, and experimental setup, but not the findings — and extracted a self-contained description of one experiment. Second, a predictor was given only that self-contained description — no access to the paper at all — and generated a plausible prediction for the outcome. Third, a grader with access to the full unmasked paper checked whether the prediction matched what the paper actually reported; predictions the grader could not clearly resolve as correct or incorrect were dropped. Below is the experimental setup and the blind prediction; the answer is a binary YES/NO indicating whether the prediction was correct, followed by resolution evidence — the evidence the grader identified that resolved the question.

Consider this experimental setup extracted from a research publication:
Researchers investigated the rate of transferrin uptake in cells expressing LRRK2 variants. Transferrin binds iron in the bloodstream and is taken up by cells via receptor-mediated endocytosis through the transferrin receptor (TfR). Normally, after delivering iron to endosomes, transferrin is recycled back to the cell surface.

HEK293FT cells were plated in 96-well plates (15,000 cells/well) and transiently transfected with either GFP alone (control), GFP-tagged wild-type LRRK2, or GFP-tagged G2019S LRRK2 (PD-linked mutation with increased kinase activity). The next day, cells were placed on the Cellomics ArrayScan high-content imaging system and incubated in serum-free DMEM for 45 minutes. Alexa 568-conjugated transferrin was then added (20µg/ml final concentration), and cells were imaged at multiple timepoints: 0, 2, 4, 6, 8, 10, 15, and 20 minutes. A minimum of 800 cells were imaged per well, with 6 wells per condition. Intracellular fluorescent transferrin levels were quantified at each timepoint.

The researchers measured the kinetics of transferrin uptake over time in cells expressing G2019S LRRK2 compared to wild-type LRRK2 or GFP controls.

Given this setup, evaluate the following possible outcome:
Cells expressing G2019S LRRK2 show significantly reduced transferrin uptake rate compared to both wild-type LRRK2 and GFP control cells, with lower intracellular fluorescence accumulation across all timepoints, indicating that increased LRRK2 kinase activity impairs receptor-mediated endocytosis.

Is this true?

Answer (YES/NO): NO